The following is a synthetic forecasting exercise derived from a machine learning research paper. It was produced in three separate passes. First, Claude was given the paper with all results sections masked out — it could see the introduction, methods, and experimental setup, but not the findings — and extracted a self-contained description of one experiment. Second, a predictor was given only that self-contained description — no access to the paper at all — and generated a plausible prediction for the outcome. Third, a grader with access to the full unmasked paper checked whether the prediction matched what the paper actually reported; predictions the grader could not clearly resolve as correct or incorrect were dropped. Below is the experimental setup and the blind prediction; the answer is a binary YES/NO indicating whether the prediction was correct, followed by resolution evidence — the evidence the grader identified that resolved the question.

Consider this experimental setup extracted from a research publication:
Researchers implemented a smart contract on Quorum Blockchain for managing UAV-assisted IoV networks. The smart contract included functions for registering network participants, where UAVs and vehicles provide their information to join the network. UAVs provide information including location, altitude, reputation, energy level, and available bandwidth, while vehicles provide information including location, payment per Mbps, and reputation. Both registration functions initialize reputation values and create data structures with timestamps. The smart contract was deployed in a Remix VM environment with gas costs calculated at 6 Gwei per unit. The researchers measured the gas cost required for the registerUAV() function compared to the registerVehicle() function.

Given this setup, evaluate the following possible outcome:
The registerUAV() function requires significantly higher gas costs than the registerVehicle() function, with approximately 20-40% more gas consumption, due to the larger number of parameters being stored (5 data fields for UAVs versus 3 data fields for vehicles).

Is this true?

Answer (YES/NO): NO